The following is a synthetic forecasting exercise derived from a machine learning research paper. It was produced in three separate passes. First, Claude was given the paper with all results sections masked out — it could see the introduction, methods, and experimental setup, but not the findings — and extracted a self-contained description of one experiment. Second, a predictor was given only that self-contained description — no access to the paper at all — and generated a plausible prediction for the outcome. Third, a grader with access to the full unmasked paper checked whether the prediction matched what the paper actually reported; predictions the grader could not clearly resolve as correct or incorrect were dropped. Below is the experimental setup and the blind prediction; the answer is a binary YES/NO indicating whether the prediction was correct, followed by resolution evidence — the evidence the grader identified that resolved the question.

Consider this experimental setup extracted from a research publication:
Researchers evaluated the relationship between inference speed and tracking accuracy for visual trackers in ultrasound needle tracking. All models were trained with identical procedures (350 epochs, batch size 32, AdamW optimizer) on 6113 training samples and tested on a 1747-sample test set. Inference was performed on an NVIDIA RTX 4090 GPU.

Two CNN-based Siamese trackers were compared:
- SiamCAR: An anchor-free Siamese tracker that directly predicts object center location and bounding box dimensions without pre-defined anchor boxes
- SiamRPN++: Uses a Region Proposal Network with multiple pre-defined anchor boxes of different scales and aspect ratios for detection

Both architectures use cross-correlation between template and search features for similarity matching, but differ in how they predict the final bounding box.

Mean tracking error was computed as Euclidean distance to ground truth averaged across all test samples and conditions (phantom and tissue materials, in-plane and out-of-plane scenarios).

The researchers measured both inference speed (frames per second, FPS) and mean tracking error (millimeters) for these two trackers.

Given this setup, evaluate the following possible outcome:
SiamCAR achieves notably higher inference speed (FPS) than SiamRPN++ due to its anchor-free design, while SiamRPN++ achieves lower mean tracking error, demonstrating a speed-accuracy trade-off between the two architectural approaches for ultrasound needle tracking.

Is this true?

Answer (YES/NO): NO